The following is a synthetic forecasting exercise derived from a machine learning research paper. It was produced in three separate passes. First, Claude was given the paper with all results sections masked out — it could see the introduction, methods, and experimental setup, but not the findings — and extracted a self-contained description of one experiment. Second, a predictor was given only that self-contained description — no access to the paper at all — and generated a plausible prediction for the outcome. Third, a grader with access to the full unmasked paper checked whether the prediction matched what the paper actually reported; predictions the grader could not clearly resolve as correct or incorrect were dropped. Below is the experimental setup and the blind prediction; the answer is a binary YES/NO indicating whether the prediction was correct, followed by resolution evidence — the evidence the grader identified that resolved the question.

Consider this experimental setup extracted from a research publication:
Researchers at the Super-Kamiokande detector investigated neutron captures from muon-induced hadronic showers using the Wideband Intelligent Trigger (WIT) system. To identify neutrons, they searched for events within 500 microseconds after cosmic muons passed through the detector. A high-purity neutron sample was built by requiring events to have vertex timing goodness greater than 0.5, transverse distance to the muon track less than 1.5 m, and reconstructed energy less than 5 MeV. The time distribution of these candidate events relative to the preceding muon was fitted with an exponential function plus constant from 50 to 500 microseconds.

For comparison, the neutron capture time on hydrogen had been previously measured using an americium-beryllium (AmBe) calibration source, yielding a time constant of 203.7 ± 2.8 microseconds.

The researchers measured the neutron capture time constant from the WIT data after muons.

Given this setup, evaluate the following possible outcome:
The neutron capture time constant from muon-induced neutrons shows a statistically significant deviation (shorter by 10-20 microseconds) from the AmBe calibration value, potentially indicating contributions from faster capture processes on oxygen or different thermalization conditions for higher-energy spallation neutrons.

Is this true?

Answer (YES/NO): NO